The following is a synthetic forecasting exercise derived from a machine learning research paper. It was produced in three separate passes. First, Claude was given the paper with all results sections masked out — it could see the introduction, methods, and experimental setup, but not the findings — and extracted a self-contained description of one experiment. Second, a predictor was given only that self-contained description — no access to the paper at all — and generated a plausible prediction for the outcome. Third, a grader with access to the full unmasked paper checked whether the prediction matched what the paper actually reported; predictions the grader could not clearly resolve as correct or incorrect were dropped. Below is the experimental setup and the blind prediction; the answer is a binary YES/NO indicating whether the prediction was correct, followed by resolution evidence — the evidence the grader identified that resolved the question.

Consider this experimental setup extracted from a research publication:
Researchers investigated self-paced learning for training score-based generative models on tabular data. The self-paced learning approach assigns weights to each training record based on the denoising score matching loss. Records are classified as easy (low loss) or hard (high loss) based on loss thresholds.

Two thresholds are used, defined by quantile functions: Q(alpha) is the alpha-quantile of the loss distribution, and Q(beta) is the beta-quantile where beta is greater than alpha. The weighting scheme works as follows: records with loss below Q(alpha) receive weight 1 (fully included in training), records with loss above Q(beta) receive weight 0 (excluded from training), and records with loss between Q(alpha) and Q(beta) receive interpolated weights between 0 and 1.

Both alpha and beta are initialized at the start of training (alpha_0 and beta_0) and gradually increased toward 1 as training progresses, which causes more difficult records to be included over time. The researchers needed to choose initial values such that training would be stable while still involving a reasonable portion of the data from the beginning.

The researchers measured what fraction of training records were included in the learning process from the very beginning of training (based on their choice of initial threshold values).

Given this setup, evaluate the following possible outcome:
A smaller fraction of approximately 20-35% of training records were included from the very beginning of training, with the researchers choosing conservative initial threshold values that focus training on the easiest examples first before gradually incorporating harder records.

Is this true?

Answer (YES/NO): NO